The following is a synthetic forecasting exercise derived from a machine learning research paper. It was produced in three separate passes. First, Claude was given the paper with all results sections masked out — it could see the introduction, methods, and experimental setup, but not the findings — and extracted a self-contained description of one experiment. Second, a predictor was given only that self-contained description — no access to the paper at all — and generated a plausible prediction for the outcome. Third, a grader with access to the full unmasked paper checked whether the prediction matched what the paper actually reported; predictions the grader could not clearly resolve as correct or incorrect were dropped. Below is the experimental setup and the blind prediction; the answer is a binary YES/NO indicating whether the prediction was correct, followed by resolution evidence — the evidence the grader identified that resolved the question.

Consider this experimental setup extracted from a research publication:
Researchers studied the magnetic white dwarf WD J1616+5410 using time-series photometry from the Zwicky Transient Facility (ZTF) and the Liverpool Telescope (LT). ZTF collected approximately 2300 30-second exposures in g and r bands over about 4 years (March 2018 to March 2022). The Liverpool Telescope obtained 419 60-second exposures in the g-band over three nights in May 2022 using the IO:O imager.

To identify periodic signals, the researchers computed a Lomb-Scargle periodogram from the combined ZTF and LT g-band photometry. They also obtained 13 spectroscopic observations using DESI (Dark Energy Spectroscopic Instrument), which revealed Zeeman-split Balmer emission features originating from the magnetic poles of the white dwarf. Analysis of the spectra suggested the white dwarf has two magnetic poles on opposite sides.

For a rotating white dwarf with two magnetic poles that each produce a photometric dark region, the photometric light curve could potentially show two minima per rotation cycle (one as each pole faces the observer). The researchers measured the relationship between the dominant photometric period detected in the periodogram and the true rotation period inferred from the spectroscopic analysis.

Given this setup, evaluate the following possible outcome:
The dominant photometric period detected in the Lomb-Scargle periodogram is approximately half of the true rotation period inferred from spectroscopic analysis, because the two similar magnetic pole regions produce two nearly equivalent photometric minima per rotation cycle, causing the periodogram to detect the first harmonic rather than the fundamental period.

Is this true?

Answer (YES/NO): NO